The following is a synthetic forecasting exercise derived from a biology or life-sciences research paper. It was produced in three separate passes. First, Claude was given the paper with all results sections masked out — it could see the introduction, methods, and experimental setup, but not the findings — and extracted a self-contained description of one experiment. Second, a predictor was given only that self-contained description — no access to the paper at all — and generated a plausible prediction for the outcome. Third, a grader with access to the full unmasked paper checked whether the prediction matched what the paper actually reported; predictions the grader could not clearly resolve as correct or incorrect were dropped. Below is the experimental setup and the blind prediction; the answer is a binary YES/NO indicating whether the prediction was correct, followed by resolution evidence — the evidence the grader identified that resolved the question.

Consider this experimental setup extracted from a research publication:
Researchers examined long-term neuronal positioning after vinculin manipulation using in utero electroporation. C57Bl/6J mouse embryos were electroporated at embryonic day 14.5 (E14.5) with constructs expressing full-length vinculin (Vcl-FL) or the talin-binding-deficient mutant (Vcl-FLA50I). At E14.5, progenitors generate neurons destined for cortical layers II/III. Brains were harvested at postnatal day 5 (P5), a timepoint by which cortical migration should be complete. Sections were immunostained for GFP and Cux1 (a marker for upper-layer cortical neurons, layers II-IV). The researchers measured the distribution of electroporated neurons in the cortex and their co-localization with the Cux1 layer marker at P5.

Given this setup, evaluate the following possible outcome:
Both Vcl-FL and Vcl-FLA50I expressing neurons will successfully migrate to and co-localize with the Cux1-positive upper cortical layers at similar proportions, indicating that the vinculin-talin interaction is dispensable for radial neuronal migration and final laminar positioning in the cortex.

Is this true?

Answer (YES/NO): YES